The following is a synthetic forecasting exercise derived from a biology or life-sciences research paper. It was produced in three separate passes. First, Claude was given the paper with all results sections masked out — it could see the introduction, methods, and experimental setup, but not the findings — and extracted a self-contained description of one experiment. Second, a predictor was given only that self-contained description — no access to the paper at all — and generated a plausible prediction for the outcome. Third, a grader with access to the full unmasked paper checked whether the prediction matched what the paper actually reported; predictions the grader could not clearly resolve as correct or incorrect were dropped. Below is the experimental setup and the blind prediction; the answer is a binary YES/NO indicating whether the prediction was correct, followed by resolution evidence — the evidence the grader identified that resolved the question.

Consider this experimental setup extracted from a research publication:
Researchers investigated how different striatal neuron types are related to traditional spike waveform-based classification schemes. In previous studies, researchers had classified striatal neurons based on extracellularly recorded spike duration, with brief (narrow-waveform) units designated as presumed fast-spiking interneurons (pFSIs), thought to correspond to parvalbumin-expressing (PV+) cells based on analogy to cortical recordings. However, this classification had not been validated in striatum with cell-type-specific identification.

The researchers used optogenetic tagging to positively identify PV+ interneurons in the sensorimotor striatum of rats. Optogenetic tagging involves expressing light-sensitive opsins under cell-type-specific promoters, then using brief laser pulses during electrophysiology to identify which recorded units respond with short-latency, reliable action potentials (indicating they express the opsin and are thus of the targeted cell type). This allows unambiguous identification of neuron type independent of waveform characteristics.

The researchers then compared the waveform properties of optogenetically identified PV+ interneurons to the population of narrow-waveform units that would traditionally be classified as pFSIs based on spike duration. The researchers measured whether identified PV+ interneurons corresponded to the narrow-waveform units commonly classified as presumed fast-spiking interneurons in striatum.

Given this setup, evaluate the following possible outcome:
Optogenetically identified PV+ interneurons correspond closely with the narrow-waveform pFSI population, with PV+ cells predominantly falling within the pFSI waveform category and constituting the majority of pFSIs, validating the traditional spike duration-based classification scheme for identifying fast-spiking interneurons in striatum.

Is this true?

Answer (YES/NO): NO